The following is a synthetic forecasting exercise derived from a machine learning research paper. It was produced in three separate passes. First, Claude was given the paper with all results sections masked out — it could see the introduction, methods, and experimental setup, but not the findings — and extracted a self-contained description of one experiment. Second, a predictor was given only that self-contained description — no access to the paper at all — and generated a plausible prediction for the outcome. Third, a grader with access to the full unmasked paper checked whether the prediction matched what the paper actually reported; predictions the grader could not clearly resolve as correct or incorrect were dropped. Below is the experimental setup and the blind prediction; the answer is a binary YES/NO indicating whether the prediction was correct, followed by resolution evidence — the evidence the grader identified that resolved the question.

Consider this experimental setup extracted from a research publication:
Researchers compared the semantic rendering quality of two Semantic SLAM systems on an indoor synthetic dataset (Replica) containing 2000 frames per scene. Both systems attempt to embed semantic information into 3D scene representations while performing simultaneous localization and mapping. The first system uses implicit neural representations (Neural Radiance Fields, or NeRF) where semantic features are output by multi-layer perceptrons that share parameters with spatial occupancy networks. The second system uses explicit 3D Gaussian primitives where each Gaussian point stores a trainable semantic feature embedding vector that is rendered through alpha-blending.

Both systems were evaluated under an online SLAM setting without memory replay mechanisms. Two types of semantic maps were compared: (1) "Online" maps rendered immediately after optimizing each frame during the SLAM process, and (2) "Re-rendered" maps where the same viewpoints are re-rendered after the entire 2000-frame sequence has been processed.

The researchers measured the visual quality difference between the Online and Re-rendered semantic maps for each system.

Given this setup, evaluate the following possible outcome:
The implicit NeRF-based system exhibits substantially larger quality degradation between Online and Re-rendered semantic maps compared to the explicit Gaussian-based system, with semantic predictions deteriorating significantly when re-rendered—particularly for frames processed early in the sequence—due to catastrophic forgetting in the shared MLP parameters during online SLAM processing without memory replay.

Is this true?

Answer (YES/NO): YES